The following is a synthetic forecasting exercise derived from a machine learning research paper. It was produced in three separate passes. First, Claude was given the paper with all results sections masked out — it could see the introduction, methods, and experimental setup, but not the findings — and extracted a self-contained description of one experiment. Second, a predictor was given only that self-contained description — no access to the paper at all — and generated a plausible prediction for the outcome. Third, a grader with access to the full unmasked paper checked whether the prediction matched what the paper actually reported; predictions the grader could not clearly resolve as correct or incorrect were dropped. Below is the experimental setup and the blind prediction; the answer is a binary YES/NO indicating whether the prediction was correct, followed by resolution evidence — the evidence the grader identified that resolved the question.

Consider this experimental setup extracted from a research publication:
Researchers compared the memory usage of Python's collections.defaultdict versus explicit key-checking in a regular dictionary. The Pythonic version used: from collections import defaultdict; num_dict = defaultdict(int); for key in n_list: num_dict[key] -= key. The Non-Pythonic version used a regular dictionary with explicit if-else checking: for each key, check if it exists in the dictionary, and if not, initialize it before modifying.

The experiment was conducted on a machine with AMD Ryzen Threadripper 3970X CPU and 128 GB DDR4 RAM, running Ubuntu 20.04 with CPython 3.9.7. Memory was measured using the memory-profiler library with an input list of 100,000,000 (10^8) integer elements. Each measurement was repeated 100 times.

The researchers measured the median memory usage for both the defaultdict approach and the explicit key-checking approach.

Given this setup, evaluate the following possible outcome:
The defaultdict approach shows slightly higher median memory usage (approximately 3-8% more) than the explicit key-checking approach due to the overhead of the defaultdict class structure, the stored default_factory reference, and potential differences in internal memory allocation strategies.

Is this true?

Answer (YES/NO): NO